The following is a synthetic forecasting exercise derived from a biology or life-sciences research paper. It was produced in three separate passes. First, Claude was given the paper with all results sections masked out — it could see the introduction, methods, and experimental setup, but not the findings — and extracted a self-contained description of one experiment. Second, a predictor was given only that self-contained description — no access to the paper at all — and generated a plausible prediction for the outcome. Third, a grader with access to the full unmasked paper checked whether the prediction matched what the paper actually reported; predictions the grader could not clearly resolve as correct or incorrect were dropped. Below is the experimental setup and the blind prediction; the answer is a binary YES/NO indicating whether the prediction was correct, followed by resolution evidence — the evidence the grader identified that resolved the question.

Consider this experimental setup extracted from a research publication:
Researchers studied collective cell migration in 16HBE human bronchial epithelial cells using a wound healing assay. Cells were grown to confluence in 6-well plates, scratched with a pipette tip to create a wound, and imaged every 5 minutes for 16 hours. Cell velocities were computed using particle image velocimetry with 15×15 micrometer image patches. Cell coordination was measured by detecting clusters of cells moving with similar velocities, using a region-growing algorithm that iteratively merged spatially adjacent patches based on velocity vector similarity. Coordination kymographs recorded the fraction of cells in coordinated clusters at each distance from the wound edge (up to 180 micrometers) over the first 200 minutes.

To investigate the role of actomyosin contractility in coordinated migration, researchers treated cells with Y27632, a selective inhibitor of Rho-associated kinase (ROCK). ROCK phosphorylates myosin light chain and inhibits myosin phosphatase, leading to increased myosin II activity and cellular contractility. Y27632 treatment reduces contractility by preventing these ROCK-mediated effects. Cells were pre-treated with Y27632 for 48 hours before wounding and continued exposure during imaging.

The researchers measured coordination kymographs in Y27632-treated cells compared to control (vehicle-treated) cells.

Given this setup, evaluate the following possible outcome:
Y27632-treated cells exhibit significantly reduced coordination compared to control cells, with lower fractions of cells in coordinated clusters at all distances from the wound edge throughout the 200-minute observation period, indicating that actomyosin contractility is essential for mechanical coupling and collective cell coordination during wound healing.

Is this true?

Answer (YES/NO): NO